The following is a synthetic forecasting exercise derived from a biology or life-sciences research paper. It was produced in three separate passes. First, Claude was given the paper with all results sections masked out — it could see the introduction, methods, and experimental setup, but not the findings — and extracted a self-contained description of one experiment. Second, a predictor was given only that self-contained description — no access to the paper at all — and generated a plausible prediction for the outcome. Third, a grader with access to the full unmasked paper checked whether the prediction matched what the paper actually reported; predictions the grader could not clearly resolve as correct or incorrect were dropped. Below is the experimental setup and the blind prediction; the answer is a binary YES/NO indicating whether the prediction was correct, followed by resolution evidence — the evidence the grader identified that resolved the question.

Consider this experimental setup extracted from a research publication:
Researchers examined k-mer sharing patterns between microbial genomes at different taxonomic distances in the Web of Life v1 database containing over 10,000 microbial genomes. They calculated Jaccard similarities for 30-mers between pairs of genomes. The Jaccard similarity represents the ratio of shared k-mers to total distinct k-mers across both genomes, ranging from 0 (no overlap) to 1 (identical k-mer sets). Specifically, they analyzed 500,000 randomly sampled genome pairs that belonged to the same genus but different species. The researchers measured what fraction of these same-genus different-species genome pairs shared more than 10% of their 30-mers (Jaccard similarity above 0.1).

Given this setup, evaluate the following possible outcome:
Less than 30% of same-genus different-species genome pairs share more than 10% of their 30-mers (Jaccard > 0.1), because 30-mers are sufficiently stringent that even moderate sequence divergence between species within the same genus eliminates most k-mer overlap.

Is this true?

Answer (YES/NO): YES